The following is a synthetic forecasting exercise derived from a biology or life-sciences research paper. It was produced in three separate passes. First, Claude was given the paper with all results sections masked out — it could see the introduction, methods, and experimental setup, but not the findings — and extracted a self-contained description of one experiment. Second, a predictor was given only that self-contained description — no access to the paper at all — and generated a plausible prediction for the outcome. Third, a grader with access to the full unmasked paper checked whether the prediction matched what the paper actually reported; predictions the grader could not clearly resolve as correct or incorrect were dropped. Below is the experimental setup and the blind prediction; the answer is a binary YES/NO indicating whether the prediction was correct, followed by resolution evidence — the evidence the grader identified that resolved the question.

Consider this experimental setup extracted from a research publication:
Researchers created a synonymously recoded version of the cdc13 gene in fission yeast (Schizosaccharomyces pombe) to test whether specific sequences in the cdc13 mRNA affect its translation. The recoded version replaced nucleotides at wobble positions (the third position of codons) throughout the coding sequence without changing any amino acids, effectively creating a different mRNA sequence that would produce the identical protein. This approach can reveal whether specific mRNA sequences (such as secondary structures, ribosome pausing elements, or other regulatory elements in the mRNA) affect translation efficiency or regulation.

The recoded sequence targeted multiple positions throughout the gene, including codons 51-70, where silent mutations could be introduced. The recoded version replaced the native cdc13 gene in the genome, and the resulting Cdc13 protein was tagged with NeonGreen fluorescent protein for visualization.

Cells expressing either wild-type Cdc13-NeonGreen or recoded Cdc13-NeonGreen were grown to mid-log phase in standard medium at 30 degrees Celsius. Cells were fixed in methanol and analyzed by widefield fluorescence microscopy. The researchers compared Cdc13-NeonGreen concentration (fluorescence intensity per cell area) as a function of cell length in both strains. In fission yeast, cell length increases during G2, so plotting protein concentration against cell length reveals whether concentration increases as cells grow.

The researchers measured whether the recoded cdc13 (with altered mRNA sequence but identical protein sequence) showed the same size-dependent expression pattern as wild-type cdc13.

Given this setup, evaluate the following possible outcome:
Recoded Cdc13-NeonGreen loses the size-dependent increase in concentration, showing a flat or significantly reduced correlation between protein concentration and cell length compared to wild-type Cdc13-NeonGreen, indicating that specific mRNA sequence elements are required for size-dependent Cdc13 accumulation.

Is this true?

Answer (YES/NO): NO